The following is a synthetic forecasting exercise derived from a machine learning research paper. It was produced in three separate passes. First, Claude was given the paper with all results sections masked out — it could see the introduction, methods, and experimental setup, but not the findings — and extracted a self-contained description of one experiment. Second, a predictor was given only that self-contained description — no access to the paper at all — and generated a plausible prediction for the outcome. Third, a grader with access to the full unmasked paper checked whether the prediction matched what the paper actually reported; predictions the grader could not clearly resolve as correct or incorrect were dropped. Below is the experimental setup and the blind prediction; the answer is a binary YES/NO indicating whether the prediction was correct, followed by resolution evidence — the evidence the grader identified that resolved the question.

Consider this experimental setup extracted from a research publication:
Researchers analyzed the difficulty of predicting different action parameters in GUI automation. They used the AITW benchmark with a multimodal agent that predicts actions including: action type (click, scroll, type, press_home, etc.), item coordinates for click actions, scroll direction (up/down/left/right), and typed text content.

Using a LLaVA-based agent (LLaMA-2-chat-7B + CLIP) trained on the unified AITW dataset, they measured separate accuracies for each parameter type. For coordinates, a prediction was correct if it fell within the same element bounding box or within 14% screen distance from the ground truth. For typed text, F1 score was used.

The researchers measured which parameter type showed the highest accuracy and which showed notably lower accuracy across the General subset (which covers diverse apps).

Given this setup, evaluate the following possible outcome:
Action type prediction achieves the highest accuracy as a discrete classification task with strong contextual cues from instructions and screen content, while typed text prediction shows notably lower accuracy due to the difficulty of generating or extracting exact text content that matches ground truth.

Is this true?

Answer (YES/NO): NO